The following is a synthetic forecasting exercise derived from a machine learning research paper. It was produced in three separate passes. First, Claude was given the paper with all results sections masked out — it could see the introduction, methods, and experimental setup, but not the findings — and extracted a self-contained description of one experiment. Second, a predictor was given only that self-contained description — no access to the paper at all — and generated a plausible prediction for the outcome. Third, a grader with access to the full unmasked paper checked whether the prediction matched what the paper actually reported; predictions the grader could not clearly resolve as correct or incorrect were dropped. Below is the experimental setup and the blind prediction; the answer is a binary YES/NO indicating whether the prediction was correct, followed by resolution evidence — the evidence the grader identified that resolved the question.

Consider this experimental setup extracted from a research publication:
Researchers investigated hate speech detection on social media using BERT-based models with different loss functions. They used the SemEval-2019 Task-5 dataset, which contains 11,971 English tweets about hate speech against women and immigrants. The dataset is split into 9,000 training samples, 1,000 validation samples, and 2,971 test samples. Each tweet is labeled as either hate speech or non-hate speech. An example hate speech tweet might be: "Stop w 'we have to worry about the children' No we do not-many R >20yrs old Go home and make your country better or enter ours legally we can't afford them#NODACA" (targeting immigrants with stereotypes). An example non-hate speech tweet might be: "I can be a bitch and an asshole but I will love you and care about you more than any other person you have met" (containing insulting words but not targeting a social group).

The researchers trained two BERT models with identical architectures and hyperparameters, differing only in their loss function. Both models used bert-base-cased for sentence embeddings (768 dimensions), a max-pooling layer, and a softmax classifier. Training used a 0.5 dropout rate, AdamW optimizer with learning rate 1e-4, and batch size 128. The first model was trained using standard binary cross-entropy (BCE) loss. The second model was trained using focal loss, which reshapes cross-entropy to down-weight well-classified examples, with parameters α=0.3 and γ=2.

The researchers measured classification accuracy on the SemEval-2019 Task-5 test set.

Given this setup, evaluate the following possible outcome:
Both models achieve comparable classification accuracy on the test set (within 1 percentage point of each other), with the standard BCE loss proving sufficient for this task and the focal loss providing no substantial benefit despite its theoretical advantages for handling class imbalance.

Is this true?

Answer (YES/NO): NO